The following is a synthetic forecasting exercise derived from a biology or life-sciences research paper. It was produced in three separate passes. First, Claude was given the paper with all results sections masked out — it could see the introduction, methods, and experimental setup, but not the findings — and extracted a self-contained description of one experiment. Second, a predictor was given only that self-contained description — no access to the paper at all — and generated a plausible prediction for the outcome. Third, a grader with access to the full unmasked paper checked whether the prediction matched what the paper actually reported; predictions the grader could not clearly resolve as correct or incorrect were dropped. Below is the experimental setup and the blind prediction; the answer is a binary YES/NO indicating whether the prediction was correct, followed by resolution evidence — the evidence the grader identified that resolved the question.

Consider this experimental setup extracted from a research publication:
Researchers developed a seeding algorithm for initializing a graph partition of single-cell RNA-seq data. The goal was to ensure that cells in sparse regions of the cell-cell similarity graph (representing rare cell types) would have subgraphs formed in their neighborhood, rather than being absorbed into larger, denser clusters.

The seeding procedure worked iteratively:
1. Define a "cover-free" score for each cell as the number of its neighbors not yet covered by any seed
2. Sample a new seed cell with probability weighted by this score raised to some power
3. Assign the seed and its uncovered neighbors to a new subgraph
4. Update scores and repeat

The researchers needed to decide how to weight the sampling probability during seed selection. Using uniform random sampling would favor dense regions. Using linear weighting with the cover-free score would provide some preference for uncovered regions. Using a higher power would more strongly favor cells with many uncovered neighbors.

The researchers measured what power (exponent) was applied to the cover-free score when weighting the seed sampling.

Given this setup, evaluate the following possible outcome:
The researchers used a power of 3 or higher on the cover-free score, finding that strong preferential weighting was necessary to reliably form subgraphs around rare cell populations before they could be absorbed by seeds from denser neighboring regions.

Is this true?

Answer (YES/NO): YES